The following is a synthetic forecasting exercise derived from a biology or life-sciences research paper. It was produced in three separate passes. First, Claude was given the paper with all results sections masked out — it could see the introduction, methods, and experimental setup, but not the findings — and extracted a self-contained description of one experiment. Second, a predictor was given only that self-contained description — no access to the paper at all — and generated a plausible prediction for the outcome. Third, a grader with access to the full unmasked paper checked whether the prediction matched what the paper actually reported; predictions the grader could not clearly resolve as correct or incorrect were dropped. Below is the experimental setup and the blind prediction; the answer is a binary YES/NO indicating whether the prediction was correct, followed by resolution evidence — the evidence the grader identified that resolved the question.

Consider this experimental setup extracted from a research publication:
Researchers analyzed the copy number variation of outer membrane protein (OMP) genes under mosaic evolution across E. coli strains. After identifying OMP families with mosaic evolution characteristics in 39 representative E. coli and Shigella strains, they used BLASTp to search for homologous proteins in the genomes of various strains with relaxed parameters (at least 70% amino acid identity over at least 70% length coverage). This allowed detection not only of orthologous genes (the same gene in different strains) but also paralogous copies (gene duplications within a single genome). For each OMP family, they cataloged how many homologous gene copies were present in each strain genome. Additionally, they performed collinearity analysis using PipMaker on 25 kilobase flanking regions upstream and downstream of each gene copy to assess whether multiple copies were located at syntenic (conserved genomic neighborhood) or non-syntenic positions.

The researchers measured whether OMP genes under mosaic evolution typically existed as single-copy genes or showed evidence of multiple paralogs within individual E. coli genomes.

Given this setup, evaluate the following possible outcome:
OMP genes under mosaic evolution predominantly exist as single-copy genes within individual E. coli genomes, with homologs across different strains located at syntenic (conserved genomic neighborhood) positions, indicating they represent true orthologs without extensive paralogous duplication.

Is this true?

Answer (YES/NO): YES